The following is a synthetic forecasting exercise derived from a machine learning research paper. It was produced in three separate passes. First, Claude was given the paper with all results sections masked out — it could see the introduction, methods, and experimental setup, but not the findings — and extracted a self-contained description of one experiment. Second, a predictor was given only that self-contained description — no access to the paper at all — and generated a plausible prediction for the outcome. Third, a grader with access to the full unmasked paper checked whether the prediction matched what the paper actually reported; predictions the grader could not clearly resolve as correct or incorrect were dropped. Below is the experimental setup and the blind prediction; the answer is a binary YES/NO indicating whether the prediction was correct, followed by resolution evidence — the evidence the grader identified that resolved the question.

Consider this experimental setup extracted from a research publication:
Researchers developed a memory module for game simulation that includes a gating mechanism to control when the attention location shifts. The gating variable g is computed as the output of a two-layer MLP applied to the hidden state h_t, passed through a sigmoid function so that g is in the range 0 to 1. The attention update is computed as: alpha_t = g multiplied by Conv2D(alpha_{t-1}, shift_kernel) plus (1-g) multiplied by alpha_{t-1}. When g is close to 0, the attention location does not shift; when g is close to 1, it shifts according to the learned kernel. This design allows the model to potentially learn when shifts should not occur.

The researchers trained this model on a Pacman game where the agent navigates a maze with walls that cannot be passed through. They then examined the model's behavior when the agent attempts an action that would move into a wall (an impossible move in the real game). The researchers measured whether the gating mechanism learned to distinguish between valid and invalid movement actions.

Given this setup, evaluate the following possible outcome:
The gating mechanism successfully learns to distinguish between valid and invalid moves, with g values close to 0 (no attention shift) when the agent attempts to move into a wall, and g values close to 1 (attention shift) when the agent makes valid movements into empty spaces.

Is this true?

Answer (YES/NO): YES